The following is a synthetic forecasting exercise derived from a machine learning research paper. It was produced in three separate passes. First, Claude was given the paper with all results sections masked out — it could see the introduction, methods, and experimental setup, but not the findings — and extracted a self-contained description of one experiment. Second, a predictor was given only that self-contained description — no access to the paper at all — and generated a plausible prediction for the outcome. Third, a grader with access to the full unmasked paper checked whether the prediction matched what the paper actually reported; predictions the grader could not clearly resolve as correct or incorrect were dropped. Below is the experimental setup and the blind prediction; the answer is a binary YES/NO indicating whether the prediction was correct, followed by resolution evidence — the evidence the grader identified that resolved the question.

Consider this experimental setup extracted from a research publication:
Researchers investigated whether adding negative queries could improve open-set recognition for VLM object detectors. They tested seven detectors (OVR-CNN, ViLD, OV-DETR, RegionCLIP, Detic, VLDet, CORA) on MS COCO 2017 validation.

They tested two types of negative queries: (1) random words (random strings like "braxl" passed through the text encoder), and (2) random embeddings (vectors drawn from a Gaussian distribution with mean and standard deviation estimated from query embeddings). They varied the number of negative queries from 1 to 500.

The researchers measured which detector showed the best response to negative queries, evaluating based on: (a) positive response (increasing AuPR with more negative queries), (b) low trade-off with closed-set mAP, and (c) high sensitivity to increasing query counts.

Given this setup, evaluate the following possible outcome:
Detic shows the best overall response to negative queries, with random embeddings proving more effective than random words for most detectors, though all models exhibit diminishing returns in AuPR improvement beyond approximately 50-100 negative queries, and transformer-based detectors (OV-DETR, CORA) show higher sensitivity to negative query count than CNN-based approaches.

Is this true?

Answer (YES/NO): NO